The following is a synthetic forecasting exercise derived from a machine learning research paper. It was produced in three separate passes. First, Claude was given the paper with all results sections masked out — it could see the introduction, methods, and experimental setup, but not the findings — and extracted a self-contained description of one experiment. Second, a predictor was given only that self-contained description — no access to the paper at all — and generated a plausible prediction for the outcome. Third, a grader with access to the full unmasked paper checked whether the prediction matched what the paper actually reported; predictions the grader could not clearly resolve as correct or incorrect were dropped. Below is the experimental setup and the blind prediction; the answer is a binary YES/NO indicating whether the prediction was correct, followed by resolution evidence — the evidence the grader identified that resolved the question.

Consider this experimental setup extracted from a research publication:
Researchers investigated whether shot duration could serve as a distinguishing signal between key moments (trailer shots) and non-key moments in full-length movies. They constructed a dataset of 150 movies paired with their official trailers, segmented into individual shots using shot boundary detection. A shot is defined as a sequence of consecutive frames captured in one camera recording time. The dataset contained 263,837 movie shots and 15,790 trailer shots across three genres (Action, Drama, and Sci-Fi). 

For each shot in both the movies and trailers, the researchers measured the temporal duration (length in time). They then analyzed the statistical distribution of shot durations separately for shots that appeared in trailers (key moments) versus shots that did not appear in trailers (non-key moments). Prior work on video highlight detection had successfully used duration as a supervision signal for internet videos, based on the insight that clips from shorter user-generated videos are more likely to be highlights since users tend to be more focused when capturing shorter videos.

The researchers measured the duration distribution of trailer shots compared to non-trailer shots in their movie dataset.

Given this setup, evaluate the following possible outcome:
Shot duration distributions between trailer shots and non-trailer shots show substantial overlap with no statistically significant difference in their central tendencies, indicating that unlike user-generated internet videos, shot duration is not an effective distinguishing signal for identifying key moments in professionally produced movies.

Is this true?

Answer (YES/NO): YES